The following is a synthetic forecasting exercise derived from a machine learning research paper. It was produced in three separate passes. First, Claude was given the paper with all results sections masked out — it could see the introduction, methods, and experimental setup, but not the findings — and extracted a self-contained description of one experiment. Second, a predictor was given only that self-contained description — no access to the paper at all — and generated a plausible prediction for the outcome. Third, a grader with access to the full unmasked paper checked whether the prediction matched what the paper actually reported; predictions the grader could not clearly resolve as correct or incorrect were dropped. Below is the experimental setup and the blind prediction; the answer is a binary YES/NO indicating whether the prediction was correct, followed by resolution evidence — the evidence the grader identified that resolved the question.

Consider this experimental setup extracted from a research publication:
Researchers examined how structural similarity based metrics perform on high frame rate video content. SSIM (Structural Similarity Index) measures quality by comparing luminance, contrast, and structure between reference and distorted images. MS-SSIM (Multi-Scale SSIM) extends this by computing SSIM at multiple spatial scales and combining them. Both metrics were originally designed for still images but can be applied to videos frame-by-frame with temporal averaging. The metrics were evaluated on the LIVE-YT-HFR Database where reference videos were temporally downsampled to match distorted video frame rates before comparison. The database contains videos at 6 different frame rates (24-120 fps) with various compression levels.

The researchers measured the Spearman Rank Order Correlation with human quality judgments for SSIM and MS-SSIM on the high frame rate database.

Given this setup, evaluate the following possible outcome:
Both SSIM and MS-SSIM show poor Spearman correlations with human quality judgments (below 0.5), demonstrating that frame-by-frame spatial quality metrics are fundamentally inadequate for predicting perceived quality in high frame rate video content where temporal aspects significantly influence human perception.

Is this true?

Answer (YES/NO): NO